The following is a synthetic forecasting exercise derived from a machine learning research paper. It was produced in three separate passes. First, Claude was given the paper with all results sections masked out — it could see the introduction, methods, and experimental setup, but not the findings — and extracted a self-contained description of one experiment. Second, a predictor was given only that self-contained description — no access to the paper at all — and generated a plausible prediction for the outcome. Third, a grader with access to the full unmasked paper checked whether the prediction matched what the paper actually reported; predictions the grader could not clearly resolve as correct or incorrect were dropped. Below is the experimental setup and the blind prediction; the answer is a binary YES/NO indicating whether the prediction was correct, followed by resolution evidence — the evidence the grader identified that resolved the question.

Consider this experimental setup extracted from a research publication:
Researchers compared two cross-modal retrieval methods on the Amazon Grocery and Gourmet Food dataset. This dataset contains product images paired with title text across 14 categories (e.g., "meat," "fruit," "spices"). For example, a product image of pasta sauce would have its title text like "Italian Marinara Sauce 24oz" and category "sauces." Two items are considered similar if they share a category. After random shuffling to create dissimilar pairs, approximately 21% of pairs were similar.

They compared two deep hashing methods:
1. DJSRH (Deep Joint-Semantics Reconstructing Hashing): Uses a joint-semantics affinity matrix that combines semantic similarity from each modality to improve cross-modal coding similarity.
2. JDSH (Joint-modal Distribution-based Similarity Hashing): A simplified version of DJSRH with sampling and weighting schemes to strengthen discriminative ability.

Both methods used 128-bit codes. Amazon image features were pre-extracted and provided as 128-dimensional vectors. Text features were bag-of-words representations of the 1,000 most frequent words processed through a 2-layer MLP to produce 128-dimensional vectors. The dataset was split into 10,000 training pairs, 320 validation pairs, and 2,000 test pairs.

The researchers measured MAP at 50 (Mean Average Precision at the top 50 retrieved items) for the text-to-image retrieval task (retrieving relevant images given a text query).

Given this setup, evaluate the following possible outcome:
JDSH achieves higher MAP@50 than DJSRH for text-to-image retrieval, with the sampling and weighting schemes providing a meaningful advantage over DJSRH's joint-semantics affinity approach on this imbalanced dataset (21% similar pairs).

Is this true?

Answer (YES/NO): YES